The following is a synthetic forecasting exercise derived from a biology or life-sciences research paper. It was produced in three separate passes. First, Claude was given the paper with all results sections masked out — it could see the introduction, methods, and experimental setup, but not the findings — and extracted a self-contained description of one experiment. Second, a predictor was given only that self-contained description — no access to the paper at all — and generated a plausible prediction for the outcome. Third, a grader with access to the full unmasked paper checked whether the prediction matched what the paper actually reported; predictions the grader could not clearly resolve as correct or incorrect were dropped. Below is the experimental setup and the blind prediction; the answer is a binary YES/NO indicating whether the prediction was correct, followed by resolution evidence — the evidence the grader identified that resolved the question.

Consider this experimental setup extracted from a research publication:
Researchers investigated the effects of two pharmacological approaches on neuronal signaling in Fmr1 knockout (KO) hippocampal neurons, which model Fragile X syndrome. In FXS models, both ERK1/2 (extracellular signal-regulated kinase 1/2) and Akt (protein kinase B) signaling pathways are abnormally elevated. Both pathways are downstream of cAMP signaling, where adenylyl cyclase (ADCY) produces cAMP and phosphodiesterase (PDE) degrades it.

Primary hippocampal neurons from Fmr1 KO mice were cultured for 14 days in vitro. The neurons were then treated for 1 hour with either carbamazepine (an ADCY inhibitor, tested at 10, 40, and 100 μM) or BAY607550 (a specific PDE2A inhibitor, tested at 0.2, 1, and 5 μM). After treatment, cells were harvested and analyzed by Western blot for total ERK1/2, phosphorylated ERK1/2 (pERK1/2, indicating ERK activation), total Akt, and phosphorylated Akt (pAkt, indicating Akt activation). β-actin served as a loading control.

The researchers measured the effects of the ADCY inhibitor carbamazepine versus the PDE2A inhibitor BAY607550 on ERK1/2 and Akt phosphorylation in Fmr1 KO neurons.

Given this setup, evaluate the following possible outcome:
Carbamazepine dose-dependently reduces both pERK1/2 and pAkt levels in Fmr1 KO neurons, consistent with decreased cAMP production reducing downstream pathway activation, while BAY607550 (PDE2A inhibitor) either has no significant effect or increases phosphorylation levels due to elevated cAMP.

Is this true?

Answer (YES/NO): NO